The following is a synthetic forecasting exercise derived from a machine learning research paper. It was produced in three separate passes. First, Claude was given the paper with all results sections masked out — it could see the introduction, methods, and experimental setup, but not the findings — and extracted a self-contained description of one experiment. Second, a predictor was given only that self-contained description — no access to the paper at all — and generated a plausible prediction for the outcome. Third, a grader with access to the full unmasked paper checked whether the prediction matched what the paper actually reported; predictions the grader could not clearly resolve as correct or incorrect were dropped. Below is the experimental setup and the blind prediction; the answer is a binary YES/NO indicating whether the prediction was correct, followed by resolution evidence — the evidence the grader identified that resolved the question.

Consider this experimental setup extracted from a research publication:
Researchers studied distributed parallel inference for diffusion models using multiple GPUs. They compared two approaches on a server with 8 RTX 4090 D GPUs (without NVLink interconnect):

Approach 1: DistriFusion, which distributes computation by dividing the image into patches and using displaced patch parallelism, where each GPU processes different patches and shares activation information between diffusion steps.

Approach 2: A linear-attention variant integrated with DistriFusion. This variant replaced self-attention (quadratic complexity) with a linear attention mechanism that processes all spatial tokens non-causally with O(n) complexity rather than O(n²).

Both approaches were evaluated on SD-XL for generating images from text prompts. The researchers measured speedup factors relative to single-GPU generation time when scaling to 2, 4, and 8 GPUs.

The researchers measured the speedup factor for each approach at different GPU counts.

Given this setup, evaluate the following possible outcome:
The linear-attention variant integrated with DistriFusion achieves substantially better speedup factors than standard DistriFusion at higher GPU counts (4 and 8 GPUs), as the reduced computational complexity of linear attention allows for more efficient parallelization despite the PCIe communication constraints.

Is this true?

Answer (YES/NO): YES